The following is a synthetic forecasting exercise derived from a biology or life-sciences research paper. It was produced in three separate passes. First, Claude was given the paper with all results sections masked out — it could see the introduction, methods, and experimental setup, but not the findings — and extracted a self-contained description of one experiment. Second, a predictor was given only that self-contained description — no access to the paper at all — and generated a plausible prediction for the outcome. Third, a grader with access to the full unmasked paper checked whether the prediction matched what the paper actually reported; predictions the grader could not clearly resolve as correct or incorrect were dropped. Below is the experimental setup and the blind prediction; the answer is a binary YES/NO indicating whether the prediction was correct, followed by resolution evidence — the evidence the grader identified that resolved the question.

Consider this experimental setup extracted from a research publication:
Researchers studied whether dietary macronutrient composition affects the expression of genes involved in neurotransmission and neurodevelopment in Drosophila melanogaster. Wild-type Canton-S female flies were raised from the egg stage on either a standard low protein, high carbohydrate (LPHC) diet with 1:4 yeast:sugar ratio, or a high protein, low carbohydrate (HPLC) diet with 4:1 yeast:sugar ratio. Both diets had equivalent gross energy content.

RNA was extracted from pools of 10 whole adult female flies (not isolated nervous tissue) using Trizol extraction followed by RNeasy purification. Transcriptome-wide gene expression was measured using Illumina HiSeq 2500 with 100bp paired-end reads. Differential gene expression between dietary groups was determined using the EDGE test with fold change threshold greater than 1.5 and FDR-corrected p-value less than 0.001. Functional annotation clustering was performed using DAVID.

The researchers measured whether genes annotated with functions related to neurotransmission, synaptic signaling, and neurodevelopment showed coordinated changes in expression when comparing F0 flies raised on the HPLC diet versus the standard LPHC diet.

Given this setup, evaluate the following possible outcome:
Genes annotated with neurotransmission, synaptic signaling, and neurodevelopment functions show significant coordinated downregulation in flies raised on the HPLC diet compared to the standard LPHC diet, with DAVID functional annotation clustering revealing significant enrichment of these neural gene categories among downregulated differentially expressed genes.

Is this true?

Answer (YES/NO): YES